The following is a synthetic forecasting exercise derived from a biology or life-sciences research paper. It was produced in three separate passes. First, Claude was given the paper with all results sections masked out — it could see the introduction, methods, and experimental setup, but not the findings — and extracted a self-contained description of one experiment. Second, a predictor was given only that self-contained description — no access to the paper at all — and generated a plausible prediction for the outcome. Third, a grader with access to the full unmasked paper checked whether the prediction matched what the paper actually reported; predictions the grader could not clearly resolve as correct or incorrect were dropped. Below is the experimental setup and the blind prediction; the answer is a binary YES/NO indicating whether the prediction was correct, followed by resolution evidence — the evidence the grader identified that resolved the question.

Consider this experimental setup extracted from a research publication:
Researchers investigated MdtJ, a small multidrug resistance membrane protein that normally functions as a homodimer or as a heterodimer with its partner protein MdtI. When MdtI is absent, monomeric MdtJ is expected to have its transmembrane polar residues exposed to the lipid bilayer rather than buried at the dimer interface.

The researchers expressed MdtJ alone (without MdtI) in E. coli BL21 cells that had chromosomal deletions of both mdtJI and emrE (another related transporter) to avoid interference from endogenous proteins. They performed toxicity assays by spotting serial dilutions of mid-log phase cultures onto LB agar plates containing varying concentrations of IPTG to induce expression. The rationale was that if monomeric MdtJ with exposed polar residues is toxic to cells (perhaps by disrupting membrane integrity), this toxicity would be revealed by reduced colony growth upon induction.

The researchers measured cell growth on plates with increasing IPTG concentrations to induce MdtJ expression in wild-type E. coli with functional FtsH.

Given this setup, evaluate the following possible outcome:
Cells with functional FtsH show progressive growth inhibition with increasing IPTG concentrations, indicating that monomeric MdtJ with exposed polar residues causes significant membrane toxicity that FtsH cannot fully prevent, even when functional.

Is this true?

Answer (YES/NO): YES